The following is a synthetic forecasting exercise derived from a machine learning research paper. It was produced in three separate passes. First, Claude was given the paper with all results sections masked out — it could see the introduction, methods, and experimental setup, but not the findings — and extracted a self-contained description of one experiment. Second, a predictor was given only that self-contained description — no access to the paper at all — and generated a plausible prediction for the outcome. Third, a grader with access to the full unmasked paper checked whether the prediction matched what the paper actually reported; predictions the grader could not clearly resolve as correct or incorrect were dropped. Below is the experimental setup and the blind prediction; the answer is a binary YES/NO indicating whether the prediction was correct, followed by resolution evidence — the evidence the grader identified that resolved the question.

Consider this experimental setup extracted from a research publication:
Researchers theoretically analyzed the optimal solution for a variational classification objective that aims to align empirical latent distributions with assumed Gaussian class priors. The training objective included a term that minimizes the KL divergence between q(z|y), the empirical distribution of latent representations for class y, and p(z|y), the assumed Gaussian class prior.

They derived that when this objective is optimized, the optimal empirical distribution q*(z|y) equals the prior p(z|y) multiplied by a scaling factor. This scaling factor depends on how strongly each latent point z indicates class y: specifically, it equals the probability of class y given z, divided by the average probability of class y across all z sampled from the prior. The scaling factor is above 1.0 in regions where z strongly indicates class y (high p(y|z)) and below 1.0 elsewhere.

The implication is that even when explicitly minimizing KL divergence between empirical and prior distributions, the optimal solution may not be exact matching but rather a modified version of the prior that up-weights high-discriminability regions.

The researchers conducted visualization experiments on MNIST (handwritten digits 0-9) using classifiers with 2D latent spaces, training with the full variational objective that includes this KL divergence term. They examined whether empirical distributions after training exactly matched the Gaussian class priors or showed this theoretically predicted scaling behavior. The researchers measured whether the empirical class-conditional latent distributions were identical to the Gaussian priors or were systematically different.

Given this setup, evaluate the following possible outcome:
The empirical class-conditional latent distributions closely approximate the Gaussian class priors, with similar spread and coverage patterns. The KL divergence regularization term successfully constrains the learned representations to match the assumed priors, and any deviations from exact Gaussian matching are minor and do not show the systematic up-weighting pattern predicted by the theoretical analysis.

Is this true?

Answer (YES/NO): NO